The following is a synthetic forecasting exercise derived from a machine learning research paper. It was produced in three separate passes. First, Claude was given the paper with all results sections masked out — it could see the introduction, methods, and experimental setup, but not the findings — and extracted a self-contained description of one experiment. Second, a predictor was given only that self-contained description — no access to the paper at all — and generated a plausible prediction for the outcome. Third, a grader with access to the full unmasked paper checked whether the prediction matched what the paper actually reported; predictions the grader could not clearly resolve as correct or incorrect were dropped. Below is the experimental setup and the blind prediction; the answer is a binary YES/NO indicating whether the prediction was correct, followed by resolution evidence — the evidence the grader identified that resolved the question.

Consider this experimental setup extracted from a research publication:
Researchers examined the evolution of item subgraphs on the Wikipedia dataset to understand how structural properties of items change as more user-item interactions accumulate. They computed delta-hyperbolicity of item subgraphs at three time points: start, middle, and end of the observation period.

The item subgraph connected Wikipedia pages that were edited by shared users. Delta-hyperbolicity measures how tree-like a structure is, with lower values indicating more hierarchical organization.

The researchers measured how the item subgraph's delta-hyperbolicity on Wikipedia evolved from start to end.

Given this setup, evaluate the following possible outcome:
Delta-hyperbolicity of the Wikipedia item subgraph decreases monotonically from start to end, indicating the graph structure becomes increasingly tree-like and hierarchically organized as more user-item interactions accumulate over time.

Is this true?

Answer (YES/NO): NO